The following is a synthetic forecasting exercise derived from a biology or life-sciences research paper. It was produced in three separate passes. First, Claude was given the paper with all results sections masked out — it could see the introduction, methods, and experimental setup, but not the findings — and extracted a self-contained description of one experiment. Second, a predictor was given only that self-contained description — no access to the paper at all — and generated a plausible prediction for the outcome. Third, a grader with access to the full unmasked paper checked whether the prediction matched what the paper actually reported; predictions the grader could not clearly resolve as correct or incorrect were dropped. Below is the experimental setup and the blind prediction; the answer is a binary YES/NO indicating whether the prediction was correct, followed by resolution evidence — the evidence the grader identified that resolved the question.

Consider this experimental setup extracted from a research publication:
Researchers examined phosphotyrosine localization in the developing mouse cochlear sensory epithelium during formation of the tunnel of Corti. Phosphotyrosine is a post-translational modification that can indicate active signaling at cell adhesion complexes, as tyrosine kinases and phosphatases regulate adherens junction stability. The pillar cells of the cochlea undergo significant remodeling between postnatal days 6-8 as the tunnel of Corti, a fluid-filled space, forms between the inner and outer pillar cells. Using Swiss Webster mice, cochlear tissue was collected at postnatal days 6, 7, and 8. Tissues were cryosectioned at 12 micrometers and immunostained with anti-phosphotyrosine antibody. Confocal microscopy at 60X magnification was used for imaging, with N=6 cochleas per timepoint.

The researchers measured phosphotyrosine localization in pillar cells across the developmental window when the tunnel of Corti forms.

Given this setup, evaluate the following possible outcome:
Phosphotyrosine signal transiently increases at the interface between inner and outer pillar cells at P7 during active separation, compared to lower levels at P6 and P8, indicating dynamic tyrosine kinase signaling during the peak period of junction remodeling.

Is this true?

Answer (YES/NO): YES